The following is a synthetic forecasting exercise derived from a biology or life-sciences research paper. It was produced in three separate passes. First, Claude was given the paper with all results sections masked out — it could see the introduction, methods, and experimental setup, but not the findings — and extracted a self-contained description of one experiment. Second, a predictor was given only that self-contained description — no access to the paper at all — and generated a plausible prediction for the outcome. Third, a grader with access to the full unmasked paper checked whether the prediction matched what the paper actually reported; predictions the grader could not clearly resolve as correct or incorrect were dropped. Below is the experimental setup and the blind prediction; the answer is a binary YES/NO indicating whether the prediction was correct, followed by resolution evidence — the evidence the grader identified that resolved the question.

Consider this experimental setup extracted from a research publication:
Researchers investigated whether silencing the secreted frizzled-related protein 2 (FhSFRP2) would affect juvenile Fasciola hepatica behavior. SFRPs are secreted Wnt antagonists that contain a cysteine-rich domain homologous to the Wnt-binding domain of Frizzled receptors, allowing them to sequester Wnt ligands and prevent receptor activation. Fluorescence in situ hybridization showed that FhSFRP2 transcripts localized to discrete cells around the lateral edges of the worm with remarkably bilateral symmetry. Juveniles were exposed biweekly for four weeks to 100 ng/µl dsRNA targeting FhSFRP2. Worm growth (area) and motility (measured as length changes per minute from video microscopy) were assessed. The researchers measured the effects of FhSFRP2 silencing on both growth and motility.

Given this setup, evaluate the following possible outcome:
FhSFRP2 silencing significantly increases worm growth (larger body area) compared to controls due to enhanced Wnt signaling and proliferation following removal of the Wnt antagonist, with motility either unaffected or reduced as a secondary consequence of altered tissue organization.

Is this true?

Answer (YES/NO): NO